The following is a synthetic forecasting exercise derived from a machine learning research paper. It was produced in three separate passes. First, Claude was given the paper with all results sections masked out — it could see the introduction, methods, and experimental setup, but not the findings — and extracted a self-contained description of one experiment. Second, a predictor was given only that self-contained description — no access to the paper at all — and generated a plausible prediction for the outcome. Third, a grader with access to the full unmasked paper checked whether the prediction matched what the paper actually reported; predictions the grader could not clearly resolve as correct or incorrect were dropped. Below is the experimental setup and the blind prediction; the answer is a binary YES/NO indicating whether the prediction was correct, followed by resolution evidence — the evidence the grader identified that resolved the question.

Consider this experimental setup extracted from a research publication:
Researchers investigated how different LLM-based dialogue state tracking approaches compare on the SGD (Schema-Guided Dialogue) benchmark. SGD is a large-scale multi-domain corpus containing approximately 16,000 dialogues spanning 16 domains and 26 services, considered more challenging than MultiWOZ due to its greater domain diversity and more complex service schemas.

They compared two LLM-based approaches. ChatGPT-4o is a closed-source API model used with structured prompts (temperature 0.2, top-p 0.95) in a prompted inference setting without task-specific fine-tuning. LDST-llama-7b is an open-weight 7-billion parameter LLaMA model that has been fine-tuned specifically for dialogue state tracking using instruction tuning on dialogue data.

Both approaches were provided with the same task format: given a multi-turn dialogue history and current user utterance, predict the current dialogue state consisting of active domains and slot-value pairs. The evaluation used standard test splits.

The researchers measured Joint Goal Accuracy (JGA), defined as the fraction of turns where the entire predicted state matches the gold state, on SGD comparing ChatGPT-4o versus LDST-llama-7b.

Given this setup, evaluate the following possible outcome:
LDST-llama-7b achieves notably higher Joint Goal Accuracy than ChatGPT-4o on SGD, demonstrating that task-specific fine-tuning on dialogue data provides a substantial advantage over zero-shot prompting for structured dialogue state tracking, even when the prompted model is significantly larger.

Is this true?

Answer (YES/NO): NO